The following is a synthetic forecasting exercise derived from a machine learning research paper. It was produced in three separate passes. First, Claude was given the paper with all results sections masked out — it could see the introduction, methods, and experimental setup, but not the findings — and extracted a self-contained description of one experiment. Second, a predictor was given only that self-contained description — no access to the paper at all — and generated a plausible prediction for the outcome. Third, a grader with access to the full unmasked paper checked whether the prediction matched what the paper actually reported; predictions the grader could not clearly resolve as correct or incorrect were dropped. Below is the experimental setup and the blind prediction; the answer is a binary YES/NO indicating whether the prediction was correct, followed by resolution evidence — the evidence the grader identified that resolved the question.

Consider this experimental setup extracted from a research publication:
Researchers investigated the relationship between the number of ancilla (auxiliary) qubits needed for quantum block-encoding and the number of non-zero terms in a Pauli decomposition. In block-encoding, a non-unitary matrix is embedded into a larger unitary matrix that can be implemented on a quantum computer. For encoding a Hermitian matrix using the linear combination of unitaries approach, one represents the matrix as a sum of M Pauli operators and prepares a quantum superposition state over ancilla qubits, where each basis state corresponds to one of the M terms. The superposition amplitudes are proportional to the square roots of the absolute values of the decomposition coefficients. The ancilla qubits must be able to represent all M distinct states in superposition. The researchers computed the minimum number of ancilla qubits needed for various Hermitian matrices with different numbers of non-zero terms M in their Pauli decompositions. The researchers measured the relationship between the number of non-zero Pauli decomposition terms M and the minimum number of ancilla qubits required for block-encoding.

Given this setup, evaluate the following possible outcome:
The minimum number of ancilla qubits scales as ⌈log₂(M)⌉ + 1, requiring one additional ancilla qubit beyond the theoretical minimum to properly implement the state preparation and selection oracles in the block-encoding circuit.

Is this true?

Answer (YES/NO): NO